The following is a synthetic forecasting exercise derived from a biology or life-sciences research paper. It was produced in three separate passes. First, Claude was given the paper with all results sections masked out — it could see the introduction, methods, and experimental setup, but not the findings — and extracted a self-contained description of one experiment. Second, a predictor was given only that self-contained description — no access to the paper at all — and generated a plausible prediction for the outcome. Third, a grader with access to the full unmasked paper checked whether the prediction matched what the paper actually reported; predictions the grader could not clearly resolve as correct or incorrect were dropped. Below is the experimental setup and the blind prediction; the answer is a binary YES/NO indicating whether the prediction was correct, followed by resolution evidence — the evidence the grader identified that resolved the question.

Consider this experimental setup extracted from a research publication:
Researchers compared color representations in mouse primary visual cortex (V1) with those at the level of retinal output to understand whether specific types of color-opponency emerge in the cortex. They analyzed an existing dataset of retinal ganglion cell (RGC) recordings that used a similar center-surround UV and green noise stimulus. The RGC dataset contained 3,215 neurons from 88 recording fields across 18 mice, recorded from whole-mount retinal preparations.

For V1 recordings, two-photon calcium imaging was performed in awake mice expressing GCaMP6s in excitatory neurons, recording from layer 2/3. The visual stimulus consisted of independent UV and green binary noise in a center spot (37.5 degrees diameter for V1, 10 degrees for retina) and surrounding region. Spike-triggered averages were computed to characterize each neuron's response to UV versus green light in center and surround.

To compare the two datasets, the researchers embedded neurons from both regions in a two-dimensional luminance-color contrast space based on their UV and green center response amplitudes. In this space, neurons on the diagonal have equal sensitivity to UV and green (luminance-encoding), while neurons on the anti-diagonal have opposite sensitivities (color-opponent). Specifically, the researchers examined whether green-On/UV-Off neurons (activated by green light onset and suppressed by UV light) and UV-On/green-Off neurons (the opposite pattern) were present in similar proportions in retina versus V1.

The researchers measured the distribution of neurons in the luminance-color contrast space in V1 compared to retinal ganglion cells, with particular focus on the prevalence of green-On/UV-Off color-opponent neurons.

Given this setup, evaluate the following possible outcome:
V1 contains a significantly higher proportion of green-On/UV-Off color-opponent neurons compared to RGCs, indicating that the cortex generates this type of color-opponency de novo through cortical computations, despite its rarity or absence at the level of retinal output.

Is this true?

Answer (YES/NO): YES